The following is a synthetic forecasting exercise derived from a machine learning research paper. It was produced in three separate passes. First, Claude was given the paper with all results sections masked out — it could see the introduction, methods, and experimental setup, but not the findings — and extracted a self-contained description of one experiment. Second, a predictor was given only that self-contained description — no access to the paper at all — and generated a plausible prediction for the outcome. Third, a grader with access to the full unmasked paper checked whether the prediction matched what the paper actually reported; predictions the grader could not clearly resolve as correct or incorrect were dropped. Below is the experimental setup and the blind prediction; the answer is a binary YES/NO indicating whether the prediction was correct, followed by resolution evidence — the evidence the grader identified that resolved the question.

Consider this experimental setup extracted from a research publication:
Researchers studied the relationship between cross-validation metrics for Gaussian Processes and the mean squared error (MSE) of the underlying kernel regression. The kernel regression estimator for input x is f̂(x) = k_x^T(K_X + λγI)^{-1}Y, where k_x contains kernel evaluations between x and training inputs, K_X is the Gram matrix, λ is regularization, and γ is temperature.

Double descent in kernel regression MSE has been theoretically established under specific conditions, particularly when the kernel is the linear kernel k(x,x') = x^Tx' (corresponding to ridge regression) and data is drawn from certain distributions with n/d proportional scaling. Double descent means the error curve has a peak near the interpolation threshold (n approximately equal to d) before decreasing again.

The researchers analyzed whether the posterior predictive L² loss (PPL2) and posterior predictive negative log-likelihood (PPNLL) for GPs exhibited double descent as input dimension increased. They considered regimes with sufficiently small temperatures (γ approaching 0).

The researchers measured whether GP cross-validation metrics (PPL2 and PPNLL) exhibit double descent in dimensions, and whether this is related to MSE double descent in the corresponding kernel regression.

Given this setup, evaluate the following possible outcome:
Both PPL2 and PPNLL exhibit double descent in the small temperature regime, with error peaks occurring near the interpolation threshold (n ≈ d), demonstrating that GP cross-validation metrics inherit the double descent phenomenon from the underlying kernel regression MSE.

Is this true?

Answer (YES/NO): YES